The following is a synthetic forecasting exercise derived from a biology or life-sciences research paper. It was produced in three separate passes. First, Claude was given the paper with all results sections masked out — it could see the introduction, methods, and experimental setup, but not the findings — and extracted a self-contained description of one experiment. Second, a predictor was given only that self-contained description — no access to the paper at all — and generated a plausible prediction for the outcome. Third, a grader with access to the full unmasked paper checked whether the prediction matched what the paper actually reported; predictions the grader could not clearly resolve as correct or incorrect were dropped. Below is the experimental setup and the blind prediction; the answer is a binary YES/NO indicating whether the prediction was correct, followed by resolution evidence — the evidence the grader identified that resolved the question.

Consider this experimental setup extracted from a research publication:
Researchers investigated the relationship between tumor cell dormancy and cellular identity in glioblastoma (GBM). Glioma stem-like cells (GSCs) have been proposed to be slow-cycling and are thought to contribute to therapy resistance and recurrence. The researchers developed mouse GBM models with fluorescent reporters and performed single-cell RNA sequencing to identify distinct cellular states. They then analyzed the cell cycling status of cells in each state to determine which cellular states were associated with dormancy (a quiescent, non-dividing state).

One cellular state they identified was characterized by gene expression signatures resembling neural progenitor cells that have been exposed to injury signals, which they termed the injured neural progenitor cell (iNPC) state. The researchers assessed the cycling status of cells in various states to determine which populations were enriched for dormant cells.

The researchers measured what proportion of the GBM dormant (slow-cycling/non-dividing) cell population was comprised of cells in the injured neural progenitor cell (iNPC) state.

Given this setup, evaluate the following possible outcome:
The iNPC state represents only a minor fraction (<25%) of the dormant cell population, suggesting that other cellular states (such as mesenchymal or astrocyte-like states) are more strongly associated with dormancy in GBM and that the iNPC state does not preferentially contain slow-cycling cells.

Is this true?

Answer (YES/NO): NO